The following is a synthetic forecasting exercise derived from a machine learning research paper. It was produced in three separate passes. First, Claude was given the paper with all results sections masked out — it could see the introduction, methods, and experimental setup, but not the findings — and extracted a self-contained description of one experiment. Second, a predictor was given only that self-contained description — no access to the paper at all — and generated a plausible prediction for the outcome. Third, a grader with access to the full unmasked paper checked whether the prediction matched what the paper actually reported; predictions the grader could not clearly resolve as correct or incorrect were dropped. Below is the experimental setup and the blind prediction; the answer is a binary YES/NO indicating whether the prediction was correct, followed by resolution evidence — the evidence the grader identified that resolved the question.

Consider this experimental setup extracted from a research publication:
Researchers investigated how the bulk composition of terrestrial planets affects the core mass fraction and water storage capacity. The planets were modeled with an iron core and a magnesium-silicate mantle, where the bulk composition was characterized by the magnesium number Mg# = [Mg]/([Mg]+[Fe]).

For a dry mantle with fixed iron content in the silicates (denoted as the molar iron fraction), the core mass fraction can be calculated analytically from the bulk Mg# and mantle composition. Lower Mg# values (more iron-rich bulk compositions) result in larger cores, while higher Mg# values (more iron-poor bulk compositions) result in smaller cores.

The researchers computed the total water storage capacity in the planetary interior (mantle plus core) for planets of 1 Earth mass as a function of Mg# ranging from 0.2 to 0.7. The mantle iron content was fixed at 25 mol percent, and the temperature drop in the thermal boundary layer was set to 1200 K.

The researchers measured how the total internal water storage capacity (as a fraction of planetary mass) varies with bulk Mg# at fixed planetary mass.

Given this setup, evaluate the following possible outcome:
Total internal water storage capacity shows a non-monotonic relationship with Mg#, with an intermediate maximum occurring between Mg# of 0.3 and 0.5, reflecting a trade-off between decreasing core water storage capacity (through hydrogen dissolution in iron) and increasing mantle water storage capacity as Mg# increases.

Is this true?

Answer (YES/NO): NO